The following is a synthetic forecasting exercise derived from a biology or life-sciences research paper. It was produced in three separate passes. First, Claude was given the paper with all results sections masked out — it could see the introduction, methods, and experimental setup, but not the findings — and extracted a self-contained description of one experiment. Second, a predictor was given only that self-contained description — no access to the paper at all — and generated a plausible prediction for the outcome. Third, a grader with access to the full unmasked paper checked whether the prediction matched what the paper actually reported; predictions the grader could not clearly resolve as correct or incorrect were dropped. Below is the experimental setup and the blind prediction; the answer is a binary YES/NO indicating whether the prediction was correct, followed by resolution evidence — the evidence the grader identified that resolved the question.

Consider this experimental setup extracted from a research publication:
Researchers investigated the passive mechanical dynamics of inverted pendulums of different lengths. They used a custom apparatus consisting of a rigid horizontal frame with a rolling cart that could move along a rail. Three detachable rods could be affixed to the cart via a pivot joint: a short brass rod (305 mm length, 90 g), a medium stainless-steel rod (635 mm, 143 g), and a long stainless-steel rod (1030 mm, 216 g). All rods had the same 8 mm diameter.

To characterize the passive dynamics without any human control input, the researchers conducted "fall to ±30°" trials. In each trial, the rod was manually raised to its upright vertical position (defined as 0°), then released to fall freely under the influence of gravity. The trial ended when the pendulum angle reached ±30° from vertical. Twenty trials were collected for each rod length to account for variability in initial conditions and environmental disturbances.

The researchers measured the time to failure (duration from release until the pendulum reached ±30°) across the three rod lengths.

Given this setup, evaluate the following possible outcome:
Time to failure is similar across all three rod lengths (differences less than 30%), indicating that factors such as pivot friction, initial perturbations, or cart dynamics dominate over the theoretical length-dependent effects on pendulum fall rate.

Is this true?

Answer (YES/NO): NO